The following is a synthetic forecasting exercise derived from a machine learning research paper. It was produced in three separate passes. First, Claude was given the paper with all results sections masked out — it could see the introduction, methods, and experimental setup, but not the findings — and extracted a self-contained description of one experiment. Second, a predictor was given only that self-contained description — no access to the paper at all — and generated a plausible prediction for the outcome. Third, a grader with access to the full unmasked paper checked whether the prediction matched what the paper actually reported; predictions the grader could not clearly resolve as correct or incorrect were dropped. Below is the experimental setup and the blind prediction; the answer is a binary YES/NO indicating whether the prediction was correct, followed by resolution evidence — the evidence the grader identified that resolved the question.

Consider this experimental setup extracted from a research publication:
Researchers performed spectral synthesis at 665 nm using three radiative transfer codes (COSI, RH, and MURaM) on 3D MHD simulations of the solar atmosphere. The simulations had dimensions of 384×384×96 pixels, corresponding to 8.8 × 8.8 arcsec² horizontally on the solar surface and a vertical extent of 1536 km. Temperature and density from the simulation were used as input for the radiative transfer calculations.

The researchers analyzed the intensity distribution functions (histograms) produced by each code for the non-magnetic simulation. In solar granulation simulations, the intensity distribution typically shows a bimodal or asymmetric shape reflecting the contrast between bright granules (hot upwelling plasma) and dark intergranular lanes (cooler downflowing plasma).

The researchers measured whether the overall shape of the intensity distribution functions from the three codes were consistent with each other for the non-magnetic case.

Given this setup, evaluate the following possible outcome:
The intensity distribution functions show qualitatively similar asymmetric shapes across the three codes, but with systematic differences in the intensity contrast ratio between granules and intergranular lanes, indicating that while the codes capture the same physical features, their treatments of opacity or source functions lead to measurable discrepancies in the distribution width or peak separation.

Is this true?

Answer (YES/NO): NO